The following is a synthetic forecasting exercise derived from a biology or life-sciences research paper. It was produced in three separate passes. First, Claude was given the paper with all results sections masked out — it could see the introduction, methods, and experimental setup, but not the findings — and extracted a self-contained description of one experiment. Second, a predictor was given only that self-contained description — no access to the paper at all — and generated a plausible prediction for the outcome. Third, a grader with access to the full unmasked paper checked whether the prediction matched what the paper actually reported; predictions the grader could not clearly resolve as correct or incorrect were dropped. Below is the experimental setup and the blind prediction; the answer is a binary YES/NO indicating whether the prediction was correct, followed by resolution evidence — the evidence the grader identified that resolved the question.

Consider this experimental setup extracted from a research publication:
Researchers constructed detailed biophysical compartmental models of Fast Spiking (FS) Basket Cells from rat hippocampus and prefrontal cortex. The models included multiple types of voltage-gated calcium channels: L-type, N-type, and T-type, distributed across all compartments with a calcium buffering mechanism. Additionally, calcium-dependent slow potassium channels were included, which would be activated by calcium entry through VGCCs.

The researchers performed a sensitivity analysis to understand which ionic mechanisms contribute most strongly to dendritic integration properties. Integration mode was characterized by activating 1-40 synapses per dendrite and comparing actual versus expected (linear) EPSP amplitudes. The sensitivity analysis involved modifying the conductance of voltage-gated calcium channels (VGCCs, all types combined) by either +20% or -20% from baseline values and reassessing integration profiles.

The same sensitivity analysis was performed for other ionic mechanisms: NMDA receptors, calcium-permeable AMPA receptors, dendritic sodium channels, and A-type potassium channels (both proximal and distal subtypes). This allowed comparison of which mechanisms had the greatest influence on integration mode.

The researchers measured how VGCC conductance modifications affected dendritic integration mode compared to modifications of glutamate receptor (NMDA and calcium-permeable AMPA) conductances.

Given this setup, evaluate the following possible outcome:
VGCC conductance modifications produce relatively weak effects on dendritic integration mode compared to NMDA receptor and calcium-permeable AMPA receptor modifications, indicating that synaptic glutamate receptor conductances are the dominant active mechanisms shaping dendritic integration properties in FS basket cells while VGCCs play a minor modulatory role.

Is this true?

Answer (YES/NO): NO